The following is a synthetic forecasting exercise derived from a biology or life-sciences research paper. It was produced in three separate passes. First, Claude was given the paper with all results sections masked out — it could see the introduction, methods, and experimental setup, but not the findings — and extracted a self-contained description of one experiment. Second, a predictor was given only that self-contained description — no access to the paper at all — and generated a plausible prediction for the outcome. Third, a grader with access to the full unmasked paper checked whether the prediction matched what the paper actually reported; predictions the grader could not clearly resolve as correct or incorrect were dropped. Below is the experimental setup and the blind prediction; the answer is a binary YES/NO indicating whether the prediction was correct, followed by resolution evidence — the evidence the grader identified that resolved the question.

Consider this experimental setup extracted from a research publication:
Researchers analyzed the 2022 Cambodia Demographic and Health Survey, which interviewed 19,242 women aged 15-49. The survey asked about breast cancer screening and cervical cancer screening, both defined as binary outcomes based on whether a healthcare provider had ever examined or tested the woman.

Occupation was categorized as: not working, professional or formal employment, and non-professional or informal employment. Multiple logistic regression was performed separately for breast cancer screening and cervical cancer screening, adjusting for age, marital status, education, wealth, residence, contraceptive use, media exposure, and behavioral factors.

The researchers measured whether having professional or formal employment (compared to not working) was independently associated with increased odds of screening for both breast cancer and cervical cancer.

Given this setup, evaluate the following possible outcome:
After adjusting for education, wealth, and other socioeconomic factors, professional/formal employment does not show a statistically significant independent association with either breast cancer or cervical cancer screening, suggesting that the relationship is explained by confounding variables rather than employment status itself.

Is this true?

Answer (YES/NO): NO